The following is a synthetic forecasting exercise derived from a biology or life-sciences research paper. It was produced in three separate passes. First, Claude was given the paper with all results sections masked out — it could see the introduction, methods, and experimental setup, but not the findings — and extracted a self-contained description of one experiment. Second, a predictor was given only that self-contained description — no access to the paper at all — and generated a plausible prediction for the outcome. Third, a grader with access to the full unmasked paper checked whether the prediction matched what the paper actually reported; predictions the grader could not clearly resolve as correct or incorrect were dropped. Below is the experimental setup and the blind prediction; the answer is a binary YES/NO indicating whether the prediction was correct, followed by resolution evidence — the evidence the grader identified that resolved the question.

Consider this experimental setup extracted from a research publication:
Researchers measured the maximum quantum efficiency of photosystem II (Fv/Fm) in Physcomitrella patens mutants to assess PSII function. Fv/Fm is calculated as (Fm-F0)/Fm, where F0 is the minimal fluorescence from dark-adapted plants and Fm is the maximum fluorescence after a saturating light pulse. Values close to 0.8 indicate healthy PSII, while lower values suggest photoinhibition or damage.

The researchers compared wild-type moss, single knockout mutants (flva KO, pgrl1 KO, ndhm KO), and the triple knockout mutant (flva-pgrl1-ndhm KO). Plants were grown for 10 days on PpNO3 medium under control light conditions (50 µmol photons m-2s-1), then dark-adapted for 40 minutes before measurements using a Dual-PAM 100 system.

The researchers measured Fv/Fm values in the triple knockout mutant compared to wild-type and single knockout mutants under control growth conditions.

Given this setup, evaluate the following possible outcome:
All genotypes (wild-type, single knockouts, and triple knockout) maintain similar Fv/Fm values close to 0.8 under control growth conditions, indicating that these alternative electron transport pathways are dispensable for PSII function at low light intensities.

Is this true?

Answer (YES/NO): NO